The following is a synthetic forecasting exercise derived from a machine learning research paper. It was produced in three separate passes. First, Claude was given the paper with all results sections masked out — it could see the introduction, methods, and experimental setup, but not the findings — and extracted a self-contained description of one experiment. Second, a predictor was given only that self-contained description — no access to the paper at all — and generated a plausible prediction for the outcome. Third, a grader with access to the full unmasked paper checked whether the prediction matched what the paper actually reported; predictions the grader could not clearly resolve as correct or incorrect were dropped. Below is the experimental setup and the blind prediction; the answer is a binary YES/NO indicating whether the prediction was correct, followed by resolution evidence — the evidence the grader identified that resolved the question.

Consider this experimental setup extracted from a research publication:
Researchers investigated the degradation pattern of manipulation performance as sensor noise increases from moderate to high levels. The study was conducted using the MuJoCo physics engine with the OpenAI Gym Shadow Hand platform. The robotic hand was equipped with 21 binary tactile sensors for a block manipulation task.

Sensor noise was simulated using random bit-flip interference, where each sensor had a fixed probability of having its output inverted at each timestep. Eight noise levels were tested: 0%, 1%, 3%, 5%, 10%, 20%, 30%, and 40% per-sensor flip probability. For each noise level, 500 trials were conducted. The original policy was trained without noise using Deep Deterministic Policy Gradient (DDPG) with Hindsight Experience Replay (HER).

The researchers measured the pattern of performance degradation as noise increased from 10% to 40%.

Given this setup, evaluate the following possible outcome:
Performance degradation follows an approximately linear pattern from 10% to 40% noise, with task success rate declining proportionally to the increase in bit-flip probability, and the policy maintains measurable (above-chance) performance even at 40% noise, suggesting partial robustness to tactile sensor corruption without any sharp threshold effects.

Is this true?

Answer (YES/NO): NO